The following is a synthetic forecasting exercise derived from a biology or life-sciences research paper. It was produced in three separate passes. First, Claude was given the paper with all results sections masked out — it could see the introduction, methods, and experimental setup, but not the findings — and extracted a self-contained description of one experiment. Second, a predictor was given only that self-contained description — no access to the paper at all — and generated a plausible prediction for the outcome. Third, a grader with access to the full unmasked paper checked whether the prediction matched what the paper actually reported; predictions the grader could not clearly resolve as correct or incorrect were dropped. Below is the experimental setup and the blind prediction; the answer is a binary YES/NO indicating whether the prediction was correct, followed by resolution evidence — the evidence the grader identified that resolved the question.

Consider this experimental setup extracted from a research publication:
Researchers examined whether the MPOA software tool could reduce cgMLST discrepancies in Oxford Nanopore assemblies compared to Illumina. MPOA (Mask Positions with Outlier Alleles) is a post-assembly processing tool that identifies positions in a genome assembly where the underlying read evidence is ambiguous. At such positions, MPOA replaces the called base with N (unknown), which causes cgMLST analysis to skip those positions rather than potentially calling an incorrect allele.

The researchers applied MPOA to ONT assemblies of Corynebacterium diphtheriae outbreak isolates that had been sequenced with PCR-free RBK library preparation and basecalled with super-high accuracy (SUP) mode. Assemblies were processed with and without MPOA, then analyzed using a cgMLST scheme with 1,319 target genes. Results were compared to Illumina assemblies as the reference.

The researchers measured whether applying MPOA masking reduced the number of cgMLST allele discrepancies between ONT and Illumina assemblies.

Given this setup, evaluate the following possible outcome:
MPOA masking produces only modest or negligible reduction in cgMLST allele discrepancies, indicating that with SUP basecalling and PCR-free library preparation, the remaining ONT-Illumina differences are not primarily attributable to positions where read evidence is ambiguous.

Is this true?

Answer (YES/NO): YES